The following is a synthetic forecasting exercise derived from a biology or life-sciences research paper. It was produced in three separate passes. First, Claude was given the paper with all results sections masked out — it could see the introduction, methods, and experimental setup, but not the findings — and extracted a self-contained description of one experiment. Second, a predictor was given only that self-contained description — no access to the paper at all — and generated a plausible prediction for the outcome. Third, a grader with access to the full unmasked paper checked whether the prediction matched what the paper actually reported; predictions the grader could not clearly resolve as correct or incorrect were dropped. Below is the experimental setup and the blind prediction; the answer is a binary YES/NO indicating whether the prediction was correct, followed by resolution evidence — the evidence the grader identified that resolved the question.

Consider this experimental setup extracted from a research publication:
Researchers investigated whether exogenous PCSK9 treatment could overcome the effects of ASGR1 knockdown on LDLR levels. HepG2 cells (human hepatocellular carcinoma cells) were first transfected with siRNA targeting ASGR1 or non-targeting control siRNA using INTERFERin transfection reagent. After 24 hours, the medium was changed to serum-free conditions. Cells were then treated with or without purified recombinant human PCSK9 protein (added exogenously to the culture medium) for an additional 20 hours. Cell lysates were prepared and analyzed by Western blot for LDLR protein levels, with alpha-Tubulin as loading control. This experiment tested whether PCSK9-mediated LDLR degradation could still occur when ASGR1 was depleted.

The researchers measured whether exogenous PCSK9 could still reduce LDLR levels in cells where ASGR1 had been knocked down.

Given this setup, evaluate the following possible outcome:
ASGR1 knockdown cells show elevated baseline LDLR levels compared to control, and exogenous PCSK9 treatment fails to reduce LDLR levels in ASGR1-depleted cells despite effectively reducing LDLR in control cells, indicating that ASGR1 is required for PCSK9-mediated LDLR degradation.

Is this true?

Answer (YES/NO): NO